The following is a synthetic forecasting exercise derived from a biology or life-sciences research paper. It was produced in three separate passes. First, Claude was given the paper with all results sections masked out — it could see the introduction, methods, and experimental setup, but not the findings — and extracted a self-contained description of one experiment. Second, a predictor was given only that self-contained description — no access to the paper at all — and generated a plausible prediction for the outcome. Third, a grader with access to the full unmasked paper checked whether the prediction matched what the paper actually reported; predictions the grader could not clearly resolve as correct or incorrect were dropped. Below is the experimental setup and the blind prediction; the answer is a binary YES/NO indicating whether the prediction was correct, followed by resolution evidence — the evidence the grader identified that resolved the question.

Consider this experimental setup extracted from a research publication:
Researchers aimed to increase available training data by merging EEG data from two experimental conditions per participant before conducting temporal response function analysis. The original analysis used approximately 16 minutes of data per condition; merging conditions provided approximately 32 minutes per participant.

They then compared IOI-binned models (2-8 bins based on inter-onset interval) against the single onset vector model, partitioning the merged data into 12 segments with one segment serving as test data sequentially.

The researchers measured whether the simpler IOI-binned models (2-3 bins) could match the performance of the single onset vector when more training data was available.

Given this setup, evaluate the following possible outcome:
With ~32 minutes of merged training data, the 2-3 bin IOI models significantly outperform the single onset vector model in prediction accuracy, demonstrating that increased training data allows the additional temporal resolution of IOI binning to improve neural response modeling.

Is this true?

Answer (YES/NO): NO